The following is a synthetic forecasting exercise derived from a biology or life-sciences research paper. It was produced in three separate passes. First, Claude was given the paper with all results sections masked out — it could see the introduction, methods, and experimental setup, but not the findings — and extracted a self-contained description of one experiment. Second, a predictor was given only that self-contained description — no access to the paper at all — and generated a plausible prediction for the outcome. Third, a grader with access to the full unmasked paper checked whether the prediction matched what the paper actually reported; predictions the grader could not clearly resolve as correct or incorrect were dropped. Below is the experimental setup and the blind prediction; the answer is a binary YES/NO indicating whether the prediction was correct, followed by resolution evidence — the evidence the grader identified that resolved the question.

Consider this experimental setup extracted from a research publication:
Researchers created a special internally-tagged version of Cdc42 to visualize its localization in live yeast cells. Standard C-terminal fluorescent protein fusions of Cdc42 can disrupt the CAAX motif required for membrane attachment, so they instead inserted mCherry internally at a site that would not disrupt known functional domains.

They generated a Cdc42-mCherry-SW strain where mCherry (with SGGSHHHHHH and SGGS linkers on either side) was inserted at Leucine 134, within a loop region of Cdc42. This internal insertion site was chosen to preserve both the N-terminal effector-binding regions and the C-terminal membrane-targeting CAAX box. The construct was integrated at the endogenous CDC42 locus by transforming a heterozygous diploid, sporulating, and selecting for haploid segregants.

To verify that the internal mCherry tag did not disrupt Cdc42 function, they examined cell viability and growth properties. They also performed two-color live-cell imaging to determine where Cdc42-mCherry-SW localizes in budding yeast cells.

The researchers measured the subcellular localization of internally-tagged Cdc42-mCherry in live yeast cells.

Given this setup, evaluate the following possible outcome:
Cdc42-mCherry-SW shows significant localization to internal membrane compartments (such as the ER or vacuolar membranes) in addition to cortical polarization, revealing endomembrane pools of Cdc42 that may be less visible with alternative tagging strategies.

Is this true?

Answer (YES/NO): YES